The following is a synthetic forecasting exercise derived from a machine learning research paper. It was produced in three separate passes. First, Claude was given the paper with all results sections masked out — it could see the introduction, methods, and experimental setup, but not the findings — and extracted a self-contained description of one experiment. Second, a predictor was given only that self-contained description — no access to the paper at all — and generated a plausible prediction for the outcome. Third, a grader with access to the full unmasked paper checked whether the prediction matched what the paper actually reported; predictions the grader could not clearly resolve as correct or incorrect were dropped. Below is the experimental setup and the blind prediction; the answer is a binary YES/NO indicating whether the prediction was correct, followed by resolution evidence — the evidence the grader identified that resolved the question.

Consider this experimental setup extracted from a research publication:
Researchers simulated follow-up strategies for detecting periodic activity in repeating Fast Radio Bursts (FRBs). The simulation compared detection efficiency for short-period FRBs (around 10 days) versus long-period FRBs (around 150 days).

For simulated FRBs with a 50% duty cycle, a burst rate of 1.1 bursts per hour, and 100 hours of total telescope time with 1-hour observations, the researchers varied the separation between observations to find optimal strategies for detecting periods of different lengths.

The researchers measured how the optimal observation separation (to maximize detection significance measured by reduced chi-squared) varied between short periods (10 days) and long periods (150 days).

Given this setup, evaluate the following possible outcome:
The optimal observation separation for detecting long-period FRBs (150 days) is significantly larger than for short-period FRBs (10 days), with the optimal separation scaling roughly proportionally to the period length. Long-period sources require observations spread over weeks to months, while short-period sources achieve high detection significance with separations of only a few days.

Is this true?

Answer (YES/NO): NO